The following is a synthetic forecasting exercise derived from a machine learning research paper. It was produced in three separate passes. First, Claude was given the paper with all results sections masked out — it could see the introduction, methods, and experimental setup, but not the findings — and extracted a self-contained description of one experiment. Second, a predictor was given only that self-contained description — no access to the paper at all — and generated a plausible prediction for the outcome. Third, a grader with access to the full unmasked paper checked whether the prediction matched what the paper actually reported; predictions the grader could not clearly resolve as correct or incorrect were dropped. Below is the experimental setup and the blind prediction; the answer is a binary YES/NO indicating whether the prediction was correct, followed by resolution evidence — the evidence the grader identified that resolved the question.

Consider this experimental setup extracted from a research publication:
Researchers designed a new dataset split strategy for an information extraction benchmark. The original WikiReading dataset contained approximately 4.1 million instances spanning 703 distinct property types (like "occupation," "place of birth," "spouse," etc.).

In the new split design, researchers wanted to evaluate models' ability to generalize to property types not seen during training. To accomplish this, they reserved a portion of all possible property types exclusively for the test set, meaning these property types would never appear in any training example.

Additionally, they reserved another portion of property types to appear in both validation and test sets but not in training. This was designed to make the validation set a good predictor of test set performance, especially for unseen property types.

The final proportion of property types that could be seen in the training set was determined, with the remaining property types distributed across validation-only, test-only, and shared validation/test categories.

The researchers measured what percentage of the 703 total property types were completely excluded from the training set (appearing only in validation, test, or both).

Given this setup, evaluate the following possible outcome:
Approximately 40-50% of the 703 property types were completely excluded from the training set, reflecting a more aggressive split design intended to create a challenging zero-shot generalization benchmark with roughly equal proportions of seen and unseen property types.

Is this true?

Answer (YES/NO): YES